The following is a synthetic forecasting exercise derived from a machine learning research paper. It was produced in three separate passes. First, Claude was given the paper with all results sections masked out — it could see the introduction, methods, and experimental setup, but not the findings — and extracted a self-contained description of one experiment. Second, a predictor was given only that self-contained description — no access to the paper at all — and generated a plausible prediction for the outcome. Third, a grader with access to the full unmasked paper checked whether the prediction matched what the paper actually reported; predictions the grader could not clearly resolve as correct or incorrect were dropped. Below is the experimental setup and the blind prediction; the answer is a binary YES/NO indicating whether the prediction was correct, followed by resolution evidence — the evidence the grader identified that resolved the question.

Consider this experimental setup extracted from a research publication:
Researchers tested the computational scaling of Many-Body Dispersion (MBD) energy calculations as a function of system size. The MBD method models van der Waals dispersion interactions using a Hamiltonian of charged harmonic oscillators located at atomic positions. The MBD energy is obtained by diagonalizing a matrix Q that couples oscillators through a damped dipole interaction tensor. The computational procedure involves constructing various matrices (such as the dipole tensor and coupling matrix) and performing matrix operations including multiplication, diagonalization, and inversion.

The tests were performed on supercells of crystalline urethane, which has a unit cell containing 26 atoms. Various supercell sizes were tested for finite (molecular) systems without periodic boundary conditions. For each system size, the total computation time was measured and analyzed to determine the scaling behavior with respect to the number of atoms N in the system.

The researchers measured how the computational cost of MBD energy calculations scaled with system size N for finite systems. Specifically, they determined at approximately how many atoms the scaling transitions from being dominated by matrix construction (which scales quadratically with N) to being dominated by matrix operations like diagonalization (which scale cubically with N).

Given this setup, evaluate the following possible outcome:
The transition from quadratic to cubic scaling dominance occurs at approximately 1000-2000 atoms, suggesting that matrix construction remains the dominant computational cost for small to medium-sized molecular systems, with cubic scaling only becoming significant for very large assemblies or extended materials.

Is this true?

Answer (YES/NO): NO